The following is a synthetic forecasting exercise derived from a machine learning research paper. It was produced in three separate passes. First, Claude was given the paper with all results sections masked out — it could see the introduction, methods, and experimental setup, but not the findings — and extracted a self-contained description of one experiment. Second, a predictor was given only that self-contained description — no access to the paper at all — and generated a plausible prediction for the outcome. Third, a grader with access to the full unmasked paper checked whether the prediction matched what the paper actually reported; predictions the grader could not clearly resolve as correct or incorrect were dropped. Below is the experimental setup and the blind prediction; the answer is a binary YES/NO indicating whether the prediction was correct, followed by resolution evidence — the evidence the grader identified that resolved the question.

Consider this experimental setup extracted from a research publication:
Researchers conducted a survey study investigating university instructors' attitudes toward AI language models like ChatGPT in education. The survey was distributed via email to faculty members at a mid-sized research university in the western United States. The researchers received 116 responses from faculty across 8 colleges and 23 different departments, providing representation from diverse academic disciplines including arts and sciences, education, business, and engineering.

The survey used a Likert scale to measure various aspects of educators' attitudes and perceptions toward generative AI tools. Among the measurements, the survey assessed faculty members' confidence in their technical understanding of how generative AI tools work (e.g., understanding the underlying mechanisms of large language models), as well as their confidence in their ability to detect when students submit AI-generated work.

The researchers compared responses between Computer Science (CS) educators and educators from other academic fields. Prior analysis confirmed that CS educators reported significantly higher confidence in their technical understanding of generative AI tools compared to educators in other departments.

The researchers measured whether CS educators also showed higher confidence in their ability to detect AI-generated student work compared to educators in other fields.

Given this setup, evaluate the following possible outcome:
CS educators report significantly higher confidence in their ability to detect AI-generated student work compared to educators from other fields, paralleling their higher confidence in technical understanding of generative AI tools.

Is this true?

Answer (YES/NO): NO